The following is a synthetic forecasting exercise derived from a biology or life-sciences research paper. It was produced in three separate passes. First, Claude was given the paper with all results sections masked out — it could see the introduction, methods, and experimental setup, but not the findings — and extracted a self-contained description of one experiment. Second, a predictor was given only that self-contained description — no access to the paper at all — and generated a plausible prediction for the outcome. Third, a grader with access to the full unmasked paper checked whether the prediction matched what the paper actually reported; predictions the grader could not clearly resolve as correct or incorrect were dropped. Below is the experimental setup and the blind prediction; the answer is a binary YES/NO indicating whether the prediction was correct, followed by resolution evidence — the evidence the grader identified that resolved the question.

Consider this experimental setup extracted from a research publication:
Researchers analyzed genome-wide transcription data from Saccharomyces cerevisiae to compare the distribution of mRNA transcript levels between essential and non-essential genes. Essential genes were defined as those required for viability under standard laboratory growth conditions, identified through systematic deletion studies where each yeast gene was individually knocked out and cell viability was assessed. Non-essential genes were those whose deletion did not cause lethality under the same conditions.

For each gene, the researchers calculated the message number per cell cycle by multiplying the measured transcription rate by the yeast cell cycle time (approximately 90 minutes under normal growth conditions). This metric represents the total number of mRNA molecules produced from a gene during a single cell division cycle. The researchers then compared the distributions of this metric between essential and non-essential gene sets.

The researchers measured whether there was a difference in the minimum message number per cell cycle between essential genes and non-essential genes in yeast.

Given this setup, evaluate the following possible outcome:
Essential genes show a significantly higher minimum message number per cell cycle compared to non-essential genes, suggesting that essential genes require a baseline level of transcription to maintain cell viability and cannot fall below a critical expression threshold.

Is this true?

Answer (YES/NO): YES